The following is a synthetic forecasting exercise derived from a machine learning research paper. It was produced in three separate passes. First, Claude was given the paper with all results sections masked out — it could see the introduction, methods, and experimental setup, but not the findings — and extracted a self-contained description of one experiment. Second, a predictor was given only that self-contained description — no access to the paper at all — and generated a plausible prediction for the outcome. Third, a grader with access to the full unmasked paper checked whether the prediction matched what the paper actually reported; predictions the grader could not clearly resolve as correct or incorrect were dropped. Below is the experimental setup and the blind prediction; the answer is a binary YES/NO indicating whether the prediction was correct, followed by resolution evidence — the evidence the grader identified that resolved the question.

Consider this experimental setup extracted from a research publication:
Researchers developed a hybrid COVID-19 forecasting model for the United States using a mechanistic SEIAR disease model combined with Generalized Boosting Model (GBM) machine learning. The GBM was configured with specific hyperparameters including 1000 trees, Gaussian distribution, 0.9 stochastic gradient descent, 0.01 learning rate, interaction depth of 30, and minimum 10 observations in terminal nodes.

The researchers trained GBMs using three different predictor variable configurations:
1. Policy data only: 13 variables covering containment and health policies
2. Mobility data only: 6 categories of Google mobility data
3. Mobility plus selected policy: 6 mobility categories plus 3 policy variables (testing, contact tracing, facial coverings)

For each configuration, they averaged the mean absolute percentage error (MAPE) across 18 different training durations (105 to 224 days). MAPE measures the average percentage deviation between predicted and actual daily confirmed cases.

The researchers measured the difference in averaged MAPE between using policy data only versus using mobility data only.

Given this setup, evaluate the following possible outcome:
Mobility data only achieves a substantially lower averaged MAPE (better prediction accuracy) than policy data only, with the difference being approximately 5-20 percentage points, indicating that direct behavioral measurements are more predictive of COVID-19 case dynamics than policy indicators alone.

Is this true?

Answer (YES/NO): NO